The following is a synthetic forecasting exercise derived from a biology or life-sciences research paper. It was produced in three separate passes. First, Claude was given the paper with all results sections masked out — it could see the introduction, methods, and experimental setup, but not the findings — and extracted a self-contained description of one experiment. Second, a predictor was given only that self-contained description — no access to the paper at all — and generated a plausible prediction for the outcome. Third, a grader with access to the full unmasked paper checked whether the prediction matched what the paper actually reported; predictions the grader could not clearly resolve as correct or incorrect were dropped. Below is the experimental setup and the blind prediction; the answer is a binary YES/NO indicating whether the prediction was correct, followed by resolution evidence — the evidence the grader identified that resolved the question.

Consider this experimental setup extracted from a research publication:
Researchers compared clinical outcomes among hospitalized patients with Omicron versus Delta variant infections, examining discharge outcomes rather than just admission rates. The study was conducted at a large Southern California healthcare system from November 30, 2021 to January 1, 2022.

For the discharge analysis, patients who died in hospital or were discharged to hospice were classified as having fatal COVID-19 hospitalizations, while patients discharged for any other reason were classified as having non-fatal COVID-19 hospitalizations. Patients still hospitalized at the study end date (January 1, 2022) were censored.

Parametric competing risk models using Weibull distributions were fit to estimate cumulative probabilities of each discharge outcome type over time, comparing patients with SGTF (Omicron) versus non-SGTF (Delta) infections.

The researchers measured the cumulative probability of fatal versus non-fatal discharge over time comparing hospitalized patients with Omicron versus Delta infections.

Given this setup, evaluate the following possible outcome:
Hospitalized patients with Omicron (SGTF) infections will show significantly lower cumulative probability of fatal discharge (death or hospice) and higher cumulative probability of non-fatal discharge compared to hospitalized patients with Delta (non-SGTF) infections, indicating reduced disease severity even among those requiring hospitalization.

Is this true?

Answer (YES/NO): YES